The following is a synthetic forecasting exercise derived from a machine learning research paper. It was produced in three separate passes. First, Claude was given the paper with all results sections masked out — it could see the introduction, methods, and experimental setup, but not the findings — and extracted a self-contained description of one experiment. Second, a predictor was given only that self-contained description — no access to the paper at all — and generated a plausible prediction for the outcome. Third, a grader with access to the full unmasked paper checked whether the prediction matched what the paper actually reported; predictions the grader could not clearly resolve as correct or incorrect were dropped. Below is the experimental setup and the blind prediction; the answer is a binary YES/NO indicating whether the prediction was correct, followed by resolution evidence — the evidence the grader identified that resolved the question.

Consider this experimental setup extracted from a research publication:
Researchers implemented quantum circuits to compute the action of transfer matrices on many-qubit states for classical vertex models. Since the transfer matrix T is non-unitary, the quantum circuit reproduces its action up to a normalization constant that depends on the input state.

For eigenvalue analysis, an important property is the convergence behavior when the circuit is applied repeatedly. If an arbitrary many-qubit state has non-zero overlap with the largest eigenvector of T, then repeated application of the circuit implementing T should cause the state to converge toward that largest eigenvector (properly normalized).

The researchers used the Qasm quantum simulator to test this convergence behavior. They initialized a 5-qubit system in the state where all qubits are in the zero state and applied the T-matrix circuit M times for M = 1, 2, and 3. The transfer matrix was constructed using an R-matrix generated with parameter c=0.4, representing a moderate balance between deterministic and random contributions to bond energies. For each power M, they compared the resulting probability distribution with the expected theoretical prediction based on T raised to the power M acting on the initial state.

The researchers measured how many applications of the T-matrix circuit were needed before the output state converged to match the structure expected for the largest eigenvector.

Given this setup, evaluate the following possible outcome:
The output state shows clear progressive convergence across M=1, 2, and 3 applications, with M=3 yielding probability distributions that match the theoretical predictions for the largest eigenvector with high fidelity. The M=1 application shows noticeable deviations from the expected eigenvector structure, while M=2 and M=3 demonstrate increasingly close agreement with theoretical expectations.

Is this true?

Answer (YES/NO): YES